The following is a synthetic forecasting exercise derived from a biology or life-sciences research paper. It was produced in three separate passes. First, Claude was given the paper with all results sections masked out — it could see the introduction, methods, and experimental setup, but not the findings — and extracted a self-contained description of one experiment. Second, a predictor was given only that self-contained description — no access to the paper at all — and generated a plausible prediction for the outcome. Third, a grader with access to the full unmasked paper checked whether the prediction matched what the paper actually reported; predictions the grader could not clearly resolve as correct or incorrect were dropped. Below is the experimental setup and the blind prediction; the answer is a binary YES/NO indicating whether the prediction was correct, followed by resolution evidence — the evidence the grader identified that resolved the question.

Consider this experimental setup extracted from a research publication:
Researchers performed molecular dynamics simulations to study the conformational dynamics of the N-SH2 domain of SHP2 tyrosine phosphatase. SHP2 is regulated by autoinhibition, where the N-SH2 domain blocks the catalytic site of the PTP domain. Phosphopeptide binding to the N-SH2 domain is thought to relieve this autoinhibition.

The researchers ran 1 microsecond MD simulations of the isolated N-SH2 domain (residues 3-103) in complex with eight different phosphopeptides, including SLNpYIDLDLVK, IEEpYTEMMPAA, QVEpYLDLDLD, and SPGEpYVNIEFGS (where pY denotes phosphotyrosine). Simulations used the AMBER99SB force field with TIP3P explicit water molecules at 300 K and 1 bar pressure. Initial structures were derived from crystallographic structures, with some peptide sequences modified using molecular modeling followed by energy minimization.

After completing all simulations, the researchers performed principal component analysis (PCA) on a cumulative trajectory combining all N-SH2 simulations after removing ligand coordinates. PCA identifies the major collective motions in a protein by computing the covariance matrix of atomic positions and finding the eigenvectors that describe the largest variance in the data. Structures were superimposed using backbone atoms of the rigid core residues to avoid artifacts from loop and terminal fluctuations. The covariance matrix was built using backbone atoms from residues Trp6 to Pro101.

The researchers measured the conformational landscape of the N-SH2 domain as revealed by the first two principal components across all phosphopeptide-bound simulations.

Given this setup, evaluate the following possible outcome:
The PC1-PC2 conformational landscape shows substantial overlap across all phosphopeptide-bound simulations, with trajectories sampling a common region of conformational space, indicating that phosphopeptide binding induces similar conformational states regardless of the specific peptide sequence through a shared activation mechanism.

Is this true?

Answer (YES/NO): NO